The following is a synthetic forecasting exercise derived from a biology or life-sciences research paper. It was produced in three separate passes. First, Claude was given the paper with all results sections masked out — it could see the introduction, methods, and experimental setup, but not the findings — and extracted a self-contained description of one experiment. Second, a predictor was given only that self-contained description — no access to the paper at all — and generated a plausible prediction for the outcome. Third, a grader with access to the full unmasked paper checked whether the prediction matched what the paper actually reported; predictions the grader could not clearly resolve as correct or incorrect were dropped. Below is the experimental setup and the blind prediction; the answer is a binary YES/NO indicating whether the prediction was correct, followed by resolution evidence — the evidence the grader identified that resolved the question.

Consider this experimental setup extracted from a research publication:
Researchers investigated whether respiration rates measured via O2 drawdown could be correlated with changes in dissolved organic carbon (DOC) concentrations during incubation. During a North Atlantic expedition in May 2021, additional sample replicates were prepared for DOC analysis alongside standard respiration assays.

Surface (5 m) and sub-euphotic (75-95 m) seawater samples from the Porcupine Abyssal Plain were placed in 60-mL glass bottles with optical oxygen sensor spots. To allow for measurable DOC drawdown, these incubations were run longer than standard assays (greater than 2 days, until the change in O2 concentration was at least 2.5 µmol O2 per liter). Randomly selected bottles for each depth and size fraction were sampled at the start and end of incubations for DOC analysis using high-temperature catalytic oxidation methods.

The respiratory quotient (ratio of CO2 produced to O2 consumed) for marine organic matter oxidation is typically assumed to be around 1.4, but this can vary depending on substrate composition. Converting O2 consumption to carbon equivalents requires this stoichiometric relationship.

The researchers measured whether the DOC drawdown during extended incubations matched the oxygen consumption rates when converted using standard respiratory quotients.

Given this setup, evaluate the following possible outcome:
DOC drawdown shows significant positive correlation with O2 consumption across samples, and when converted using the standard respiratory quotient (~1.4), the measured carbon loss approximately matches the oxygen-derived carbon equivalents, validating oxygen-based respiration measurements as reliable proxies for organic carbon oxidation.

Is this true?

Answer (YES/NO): NO